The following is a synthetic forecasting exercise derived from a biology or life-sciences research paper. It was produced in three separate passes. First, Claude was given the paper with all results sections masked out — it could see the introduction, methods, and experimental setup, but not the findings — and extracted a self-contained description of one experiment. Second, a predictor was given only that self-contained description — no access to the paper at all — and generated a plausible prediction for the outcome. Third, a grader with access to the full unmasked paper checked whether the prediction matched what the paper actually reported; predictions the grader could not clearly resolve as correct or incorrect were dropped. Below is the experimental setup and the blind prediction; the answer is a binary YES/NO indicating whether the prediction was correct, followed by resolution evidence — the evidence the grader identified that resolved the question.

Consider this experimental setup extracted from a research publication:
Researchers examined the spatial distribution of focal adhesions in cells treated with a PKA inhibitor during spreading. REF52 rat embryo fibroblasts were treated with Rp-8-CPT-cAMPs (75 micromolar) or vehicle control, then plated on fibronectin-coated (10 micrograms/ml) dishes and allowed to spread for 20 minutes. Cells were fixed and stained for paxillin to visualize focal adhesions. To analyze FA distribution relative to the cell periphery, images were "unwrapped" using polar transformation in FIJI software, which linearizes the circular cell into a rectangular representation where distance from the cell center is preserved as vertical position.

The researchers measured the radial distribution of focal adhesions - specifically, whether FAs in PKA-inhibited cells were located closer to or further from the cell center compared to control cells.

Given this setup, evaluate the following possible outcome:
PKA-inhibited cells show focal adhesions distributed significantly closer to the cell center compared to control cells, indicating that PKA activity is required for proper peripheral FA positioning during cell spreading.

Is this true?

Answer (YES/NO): NO